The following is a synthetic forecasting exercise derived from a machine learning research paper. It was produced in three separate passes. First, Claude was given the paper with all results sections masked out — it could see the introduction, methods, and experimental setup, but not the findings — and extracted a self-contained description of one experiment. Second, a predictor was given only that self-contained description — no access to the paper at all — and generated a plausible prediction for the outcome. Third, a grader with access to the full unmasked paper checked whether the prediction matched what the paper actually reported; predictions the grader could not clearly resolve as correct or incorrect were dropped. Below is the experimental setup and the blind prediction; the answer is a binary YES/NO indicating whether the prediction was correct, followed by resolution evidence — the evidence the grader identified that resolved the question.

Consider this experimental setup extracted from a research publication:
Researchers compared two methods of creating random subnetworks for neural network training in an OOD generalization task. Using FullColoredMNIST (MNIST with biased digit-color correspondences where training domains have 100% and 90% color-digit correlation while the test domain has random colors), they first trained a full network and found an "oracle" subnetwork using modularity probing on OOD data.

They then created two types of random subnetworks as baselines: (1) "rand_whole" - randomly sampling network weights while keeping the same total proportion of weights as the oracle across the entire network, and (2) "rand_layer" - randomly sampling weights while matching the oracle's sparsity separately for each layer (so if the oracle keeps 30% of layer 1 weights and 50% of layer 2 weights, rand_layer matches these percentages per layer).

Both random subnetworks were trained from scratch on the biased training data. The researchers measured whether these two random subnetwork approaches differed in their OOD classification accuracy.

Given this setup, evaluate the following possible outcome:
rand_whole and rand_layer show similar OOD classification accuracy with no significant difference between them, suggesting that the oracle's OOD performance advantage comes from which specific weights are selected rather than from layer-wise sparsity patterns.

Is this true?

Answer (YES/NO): NO